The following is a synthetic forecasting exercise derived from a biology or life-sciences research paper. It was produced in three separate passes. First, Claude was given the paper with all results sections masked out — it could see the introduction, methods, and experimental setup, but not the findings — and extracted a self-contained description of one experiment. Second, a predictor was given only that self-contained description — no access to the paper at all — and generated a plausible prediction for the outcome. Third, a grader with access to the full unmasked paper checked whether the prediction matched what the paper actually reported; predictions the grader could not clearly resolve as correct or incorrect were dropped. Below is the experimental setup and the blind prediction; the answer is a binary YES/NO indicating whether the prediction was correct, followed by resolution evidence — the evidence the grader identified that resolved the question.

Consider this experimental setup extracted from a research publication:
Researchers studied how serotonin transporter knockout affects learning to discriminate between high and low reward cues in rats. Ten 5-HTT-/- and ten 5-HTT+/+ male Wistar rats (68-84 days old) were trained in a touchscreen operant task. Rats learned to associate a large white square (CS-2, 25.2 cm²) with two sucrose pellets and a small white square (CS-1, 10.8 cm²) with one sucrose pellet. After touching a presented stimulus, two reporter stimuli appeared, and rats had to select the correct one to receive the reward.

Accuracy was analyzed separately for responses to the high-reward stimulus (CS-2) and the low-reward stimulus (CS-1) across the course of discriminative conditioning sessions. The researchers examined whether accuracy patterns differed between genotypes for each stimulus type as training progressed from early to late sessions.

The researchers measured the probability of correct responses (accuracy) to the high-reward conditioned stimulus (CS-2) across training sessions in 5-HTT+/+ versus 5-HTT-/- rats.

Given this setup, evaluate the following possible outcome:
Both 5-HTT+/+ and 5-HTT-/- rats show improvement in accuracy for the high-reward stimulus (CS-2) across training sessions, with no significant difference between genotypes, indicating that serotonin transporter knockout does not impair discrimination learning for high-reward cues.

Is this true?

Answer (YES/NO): NO